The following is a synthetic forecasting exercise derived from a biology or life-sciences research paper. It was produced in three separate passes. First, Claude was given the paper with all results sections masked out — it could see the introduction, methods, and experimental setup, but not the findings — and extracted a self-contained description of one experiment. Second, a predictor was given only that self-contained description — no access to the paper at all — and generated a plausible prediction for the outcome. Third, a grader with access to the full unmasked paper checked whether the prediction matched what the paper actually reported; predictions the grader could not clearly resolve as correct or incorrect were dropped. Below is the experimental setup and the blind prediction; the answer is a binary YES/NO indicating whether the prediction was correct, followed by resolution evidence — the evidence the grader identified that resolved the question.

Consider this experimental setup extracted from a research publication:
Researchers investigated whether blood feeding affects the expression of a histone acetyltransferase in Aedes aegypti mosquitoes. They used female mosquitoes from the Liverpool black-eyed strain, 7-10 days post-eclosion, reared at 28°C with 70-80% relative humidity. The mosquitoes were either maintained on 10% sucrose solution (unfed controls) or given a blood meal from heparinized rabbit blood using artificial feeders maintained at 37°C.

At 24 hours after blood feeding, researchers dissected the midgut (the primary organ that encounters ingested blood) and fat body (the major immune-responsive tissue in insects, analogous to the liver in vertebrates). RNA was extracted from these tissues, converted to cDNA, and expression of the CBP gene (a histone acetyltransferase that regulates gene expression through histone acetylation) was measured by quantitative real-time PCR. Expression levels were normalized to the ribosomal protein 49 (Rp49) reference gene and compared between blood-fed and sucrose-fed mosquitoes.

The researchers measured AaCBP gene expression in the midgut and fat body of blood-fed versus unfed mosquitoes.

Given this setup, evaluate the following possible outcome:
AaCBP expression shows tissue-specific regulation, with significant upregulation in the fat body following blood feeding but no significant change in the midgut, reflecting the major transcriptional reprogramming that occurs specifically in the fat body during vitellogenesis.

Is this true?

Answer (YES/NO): NO